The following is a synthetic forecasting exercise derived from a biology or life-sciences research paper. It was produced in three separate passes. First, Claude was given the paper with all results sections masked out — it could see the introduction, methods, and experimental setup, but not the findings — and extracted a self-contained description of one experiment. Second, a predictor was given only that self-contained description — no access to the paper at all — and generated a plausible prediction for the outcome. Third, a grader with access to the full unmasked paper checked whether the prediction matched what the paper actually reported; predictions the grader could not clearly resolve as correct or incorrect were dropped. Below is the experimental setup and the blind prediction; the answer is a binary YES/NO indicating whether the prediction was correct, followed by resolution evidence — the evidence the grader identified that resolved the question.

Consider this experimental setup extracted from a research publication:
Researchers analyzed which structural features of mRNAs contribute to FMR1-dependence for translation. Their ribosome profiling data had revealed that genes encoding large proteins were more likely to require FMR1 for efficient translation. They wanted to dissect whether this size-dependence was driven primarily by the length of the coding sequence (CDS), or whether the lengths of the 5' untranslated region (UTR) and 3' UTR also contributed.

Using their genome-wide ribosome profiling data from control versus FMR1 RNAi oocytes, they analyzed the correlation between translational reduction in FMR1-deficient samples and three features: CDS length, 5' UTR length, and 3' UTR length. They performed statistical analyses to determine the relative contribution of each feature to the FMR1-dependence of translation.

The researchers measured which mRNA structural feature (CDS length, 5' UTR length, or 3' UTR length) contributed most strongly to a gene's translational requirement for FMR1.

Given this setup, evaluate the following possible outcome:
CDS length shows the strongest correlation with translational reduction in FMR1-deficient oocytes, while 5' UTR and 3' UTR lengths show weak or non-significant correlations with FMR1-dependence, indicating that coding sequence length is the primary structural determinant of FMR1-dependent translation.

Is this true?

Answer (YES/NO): YES